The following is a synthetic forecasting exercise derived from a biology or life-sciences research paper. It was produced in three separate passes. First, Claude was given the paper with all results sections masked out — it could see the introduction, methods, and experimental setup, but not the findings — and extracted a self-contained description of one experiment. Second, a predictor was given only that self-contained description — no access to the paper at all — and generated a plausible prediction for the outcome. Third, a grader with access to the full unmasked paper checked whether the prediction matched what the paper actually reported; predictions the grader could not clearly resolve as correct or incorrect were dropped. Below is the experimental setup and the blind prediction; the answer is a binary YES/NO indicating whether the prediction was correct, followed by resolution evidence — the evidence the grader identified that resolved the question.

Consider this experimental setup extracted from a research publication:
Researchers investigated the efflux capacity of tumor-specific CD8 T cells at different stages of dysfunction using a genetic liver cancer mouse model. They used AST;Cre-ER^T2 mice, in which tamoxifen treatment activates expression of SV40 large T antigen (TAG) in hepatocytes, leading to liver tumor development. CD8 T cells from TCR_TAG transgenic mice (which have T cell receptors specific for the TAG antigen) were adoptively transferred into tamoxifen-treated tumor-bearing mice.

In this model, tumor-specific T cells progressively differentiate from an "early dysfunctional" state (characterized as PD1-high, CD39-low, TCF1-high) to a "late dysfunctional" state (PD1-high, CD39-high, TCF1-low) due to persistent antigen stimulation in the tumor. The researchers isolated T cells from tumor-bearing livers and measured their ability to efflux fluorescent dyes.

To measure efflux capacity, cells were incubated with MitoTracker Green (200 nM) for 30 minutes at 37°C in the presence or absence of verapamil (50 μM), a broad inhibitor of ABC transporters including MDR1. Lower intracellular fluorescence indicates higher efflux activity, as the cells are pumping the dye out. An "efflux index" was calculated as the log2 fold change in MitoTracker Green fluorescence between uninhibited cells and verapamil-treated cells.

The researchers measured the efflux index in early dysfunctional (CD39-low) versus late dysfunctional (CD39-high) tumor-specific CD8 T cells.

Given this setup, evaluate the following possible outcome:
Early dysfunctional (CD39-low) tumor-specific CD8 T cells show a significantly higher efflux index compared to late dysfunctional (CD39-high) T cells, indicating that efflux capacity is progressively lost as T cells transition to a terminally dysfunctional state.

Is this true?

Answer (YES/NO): NO